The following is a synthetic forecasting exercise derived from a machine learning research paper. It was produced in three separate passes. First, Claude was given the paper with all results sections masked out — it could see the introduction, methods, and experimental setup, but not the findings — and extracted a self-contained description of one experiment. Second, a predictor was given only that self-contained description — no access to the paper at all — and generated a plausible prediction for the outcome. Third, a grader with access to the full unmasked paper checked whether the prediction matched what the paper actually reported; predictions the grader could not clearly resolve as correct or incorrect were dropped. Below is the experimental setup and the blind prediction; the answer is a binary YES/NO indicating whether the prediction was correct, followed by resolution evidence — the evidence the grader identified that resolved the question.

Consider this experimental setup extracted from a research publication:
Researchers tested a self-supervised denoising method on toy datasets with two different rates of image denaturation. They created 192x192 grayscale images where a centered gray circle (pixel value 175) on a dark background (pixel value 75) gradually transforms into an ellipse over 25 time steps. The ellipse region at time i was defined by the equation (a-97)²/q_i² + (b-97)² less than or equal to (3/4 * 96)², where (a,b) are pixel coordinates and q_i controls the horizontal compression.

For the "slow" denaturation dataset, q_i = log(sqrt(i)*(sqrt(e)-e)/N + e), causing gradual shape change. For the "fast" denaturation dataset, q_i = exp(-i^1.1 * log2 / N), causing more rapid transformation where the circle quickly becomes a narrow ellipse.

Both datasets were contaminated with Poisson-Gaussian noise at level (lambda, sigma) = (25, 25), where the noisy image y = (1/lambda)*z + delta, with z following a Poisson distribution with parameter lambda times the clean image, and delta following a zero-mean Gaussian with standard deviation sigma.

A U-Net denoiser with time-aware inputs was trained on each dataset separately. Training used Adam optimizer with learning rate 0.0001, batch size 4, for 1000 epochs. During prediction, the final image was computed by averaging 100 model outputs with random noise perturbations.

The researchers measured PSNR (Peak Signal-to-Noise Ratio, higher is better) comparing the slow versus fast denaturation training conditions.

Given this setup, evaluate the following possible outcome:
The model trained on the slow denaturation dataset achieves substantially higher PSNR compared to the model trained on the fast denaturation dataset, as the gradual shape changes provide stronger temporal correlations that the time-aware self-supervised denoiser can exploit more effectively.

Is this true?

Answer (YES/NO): YES